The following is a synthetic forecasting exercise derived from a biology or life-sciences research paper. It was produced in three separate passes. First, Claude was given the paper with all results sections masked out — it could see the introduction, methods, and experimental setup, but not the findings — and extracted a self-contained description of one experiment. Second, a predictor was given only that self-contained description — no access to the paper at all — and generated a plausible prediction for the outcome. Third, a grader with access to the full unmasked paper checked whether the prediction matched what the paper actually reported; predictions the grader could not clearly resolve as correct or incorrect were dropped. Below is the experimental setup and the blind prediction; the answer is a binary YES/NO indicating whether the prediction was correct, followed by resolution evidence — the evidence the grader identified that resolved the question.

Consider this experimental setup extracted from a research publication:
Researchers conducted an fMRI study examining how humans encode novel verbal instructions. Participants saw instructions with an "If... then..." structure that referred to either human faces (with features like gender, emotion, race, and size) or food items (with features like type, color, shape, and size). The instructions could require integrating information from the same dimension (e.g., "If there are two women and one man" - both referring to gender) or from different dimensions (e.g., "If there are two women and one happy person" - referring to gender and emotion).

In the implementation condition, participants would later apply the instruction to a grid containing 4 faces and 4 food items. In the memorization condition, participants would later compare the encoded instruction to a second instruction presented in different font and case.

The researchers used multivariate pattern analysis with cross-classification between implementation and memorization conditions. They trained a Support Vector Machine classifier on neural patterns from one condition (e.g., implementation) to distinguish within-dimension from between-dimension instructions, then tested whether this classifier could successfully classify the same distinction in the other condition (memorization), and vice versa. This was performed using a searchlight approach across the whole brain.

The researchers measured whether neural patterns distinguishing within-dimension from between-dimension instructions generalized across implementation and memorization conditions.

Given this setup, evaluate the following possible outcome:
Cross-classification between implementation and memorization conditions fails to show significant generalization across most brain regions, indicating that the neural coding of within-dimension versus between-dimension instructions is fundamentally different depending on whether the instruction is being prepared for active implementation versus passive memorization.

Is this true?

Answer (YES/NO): NO